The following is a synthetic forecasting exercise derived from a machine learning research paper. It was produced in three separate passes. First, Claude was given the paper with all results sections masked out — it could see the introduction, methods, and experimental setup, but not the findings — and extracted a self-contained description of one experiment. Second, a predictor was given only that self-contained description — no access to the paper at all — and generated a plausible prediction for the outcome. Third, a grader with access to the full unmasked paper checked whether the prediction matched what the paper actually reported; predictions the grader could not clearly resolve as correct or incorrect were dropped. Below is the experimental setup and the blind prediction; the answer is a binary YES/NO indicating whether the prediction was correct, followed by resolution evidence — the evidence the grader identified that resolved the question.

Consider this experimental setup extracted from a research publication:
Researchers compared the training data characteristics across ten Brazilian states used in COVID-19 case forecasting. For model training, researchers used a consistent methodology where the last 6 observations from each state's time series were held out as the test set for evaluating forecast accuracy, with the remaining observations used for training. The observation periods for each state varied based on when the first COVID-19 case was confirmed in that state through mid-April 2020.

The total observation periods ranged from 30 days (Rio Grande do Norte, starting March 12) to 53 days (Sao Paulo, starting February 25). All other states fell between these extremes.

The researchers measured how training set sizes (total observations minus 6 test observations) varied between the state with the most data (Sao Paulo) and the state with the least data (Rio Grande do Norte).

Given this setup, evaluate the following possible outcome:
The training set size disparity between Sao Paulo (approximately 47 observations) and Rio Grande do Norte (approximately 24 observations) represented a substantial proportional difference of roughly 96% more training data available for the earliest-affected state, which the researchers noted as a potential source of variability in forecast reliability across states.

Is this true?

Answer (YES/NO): NO